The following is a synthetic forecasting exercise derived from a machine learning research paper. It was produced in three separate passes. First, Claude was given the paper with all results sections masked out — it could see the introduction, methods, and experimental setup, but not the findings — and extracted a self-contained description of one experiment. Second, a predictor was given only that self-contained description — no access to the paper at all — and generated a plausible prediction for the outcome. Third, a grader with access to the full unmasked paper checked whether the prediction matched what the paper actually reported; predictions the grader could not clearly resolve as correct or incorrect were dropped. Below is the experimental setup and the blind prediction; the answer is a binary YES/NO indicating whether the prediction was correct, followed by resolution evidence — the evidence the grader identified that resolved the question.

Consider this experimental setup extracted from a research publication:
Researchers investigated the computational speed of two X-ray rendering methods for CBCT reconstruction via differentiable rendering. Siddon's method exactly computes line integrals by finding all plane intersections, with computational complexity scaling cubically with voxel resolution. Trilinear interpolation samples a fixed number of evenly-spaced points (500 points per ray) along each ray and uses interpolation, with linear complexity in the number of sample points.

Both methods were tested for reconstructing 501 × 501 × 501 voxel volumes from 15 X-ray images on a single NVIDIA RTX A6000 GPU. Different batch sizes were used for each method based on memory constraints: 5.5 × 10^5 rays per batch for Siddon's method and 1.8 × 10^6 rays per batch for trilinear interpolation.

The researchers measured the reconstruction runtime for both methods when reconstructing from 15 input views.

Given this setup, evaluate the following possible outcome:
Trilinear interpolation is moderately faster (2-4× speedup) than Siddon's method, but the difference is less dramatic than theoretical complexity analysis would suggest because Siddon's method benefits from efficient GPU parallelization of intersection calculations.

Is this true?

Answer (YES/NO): NO